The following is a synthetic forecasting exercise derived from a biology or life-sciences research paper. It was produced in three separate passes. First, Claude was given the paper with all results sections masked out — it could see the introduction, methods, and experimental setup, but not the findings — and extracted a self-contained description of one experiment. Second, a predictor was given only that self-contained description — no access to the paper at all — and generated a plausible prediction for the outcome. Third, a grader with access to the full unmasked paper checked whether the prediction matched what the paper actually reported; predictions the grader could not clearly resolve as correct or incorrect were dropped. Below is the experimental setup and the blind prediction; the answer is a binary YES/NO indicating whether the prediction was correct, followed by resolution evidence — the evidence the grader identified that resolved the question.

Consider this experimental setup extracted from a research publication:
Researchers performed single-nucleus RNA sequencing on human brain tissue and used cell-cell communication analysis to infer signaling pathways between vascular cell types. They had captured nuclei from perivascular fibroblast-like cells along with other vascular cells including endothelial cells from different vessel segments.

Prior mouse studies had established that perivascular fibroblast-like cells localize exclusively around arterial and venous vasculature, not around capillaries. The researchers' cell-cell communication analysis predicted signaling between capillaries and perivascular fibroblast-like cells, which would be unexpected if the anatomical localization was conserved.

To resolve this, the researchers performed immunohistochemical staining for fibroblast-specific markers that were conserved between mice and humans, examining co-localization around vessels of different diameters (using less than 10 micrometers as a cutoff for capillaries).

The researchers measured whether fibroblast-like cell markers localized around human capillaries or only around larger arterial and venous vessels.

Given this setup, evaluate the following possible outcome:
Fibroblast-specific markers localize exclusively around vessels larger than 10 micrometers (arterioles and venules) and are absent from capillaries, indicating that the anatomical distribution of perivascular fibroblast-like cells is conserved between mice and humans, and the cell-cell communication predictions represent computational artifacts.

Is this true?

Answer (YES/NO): NO